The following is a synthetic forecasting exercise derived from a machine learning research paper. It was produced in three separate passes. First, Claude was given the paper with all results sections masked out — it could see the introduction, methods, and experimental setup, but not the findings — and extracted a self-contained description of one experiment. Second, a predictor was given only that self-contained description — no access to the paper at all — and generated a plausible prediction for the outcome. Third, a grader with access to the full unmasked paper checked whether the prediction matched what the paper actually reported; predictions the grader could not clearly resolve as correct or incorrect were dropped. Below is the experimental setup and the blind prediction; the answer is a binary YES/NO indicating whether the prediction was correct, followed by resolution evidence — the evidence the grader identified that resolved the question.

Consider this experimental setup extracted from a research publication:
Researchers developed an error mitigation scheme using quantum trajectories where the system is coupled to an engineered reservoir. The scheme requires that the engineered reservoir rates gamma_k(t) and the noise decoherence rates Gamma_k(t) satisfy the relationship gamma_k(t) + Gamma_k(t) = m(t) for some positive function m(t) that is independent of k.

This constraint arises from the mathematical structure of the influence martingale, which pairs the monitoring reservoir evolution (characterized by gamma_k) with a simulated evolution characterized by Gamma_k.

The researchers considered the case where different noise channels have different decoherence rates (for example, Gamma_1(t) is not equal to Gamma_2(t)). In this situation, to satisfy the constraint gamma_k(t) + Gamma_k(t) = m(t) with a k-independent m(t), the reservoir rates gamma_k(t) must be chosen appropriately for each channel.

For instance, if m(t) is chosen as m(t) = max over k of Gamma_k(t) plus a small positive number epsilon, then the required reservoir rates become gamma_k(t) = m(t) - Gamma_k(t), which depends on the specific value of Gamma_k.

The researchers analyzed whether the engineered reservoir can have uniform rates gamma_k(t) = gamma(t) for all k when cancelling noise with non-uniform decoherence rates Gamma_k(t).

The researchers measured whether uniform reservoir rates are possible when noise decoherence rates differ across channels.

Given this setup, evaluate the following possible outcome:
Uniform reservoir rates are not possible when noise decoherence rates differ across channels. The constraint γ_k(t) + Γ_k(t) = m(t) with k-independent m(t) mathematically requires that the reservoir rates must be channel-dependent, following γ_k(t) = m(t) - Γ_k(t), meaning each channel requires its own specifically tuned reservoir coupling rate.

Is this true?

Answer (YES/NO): YES